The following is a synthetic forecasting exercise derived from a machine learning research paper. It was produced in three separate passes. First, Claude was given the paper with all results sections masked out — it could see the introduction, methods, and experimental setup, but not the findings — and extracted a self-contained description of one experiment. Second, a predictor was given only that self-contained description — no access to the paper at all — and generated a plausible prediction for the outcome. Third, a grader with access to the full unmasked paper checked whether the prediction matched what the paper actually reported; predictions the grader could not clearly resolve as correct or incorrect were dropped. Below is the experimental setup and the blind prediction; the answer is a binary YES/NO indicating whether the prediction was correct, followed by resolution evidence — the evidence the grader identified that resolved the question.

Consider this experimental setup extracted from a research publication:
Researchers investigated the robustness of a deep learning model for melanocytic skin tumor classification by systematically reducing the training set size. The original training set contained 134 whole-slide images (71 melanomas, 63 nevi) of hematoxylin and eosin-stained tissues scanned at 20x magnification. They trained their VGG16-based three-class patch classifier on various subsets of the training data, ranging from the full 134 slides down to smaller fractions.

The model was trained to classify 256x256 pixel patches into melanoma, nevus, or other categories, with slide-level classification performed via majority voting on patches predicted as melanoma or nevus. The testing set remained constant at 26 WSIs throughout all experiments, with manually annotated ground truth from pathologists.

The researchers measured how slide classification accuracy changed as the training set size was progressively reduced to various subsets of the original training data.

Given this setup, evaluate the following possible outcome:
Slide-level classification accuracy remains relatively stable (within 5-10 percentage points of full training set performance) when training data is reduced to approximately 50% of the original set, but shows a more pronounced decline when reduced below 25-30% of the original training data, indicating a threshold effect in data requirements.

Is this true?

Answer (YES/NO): YES